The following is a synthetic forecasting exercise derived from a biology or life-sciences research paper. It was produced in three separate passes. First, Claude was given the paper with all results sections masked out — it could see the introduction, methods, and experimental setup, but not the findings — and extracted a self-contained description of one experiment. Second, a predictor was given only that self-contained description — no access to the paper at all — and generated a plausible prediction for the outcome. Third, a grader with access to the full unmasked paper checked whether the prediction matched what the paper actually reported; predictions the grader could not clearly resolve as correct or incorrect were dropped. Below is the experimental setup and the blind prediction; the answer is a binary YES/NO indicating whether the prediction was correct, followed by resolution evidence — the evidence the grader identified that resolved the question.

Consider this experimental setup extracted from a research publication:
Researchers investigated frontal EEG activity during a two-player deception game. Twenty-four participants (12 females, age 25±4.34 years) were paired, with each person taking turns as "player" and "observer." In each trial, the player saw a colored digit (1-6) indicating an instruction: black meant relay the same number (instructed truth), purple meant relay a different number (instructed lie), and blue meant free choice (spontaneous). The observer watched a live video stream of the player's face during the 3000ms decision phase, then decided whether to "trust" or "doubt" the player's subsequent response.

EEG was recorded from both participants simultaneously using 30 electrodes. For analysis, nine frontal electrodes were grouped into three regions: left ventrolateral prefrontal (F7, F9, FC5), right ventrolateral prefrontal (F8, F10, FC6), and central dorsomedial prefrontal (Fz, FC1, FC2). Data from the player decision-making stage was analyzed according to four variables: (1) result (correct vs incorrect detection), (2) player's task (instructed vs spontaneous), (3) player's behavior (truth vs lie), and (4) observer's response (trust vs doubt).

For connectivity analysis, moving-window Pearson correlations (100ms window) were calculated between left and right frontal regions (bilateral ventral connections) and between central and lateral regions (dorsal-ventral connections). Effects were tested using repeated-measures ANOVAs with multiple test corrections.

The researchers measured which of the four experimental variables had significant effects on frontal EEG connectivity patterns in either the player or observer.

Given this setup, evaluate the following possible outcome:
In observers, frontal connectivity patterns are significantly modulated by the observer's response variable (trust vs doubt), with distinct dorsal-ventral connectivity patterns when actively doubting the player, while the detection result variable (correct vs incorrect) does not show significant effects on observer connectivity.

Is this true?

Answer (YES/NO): NO